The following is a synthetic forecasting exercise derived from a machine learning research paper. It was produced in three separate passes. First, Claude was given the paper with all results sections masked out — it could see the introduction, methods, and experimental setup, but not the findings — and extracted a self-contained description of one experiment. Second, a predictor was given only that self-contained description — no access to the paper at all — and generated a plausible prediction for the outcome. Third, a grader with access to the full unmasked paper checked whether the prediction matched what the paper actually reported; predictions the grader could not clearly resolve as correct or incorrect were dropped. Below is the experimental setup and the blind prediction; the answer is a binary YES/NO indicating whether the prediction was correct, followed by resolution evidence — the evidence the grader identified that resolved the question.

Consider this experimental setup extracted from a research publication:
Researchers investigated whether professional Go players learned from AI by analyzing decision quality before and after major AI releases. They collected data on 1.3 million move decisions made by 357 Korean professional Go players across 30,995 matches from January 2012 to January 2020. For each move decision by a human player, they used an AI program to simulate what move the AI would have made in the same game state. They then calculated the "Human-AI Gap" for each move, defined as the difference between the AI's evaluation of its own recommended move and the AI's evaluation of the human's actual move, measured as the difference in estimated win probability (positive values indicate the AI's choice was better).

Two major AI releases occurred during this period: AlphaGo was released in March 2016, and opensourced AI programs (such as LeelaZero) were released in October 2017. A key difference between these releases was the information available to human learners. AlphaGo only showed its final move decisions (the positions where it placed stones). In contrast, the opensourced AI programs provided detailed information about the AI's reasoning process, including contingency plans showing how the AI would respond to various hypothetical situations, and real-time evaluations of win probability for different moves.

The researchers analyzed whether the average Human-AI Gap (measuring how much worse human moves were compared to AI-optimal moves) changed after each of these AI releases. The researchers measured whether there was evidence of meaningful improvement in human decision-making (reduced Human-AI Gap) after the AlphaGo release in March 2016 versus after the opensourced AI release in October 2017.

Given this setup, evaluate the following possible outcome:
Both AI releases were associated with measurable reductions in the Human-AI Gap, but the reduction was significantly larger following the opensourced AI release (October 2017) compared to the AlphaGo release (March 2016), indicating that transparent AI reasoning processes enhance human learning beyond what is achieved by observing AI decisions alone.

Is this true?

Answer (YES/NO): NO